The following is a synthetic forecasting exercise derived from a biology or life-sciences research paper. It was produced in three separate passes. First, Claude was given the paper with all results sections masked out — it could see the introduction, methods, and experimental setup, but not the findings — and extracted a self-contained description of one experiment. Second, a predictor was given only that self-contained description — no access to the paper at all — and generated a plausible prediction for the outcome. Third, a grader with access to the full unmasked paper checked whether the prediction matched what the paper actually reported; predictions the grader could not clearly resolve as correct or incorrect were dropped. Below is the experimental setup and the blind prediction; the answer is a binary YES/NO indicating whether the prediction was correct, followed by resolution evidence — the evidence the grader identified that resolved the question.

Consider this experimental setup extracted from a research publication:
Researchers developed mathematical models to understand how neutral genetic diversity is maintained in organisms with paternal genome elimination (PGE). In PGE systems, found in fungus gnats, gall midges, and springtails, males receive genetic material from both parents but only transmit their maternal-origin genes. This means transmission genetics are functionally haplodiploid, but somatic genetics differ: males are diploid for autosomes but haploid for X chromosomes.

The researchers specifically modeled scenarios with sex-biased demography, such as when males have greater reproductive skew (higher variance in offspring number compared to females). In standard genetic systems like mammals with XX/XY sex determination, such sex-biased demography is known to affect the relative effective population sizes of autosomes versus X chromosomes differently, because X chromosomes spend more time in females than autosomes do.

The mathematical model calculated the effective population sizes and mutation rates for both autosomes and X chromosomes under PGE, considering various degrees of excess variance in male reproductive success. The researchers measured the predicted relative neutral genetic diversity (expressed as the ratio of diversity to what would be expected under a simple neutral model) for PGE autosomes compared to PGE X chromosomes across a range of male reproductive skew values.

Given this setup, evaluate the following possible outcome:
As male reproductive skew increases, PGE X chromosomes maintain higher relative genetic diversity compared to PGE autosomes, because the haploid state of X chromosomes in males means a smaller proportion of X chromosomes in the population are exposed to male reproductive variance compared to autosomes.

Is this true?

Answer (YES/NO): NO